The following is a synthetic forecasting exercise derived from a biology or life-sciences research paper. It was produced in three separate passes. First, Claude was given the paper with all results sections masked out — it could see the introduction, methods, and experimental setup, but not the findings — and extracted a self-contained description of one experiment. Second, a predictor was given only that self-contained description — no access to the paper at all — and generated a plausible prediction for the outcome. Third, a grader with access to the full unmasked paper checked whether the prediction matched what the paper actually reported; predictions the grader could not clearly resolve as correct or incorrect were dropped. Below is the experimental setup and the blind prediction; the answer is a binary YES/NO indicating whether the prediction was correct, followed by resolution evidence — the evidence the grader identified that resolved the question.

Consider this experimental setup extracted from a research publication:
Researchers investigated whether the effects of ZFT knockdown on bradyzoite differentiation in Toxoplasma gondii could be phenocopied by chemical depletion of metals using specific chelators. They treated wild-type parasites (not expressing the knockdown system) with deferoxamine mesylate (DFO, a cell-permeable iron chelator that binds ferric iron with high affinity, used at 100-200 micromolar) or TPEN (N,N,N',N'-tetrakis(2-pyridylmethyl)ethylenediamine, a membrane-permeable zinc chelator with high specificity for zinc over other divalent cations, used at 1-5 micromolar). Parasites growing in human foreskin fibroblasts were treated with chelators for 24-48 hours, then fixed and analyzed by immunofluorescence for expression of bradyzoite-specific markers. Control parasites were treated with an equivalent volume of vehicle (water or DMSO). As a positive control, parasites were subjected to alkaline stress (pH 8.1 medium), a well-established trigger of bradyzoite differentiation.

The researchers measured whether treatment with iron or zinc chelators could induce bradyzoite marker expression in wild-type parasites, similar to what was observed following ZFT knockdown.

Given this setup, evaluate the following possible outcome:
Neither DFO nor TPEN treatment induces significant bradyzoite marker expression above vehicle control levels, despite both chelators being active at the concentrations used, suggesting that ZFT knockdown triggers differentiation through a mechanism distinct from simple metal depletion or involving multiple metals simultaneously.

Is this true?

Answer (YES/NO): NO